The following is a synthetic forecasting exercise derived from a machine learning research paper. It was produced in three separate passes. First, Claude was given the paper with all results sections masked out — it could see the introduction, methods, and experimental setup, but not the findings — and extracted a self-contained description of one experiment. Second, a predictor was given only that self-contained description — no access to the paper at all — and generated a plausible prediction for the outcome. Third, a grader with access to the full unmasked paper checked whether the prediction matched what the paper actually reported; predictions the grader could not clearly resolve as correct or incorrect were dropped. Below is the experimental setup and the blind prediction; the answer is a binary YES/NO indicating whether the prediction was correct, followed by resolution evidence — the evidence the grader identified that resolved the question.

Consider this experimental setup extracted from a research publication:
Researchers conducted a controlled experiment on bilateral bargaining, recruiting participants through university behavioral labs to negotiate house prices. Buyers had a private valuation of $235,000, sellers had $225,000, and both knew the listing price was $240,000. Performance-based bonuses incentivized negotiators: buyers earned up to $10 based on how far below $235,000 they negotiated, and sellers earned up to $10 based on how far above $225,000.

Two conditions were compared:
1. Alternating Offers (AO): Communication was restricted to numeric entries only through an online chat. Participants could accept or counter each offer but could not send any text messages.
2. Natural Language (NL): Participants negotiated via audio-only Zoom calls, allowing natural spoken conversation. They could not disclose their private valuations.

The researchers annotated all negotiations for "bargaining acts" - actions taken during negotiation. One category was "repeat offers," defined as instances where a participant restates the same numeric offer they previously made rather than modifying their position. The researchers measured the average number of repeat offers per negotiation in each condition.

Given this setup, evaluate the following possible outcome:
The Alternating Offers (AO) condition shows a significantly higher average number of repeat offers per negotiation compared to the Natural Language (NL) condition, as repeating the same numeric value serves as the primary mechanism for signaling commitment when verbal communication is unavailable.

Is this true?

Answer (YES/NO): YES